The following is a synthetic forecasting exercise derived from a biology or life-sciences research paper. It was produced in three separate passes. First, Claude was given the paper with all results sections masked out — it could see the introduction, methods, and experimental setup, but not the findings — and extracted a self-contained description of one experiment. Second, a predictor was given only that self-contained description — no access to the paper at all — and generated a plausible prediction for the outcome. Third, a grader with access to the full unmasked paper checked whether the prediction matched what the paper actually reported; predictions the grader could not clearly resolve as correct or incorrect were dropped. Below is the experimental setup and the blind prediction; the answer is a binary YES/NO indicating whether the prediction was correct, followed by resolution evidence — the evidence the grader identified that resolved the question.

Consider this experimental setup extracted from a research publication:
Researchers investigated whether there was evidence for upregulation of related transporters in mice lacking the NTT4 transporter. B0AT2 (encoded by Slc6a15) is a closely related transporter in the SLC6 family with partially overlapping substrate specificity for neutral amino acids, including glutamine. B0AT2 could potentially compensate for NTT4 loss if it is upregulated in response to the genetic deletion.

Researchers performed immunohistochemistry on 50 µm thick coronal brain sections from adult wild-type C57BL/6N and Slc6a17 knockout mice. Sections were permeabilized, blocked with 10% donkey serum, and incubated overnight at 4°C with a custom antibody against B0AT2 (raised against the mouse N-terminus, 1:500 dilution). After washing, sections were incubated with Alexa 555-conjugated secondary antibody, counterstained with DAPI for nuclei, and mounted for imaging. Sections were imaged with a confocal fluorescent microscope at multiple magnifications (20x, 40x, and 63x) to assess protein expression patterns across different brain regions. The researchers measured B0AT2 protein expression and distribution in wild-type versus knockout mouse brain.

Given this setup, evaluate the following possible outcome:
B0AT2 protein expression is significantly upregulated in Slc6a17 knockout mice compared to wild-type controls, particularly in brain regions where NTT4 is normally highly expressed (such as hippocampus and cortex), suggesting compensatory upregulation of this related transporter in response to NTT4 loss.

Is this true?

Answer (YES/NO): NO